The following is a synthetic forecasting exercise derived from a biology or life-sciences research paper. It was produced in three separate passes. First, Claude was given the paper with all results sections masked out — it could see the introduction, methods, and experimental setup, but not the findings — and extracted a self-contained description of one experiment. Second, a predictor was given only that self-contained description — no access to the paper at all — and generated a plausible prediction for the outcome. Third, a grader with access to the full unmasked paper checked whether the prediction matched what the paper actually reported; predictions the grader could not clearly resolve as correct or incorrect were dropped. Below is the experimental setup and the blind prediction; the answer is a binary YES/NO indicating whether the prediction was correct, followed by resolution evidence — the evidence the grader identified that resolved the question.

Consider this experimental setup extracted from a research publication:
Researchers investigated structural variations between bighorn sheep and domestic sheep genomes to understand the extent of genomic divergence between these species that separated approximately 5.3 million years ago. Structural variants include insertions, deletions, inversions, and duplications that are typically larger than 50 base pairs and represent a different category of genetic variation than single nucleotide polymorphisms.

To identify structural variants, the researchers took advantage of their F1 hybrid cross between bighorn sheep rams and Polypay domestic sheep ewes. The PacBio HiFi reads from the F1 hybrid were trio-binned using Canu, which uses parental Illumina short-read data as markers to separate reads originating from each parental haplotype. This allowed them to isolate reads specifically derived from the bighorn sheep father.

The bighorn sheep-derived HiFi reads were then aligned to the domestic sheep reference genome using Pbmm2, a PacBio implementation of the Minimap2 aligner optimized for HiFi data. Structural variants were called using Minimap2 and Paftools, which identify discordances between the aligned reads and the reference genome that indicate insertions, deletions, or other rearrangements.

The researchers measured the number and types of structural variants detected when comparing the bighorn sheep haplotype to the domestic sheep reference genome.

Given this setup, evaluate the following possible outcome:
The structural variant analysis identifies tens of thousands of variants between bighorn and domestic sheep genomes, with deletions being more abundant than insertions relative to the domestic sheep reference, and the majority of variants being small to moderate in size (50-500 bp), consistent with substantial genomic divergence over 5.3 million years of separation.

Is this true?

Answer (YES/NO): NO